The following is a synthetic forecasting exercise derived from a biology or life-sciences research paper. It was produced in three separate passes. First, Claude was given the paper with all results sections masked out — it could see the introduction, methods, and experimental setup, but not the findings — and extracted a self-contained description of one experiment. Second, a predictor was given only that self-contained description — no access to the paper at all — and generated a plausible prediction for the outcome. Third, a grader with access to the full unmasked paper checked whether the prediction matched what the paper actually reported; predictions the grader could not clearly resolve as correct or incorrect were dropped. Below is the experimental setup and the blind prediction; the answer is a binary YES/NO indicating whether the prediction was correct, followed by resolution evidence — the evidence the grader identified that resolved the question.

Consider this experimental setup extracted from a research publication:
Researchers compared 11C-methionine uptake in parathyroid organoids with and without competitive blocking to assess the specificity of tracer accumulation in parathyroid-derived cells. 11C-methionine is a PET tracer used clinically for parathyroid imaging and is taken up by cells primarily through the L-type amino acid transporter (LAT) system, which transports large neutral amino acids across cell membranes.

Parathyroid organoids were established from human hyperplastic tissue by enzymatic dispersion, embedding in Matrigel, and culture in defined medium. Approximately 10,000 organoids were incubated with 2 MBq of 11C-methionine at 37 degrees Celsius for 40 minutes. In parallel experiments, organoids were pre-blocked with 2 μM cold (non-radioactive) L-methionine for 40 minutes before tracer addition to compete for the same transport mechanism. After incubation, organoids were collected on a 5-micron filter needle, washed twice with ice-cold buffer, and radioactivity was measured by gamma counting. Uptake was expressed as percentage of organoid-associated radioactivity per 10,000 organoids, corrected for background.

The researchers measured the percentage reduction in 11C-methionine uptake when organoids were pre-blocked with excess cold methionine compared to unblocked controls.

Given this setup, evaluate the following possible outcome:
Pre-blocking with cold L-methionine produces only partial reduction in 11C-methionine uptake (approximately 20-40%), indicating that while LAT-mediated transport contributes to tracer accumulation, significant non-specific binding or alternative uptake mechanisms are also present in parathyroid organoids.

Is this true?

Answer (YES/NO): NO